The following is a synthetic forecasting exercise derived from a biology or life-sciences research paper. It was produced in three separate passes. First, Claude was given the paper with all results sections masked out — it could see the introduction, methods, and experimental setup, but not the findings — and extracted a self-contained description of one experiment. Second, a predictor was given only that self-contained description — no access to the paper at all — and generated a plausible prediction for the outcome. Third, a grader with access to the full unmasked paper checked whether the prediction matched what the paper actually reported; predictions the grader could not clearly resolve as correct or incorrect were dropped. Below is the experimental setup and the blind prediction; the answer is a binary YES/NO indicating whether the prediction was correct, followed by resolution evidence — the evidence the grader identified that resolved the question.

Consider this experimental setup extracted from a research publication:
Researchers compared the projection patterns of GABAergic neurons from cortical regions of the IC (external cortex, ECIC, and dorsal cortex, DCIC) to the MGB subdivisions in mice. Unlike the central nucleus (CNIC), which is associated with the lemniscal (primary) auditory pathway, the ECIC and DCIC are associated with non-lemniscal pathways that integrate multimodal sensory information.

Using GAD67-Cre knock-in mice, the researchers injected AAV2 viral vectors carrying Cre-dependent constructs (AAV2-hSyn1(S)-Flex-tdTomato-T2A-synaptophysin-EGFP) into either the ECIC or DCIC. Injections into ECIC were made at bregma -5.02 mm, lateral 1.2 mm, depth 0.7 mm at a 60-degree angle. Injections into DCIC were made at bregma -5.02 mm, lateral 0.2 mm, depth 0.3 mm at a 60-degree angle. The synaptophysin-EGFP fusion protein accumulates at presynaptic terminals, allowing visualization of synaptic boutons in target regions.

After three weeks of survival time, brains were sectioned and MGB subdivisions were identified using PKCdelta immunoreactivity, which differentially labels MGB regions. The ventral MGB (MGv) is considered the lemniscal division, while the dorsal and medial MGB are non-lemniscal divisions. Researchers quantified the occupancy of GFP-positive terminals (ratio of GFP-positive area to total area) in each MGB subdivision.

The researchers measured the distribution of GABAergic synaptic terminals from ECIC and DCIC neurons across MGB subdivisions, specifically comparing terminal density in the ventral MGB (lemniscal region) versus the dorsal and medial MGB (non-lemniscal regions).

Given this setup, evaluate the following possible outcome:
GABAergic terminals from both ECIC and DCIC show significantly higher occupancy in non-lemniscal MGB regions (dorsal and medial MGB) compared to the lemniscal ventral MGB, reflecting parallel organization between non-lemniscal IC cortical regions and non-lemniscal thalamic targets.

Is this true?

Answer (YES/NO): NO